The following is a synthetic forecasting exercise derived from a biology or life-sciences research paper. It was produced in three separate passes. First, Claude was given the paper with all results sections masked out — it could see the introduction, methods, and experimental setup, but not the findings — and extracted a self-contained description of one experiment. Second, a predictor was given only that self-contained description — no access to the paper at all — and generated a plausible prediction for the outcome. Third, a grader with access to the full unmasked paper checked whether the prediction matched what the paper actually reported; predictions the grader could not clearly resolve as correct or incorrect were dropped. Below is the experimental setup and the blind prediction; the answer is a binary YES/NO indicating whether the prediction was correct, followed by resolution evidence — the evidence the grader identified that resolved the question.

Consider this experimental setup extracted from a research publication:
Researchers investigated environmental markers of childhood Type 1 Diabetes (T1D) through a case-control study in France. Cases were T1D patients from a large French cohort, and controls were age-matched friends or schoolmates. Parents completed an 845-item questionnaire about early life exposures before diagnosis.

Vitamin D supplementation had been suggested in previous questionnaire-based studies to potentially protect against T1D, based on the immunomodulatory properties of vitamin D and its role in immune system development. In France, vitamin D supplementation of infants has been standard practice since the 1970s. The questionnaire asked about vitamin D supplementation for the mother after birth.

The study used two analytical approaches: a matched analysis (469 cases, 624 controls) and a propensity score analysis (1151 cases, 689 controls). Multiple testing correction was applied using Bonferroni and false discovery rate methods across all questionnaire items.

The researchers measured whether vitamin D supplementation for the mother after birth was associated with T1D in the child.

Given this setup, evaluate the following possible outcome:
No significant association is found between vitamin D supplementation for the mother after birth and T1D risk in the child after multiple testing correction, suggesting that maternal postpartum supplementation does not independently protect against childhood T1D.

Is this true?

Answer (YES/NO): YES